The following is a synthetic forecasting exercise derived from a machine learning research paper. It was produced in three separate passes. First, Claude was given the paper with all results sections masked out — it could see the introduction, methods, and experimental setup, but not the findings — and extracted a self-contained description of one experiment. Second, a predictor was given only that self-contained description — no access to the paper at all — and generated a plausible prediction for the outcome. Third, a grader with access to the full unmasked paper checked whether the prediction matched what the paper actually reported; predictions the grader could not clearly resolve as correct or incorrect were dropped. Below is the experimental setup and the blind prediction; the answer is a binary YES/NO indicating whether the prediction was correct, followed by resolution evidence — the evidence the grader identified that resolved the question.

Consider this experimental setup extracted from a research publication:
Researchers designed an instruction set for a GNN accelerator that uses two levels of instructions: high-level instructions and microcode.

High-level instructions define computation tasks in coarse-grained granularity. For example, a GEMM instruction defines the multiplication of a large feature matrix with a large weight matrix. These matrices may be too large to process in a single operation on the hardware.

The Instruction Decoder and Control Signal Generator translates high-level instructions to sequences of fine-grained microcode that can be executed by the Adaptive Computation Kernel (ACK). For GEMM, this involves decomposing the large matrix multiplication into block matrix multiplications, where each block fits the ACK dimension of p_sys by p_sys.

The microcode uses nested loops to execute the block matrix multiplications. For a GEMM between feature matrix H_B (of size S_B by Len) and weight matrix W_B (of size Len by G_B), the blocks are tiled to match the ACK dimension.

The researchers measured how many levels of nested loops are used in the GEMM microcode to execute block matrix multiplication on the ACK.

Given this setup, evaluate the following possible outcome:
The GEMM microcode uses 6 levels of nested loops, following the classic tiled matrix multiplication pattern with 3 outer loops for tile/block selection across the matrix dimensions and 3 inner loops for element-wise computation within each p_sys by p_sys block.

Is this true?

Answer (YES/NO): NO